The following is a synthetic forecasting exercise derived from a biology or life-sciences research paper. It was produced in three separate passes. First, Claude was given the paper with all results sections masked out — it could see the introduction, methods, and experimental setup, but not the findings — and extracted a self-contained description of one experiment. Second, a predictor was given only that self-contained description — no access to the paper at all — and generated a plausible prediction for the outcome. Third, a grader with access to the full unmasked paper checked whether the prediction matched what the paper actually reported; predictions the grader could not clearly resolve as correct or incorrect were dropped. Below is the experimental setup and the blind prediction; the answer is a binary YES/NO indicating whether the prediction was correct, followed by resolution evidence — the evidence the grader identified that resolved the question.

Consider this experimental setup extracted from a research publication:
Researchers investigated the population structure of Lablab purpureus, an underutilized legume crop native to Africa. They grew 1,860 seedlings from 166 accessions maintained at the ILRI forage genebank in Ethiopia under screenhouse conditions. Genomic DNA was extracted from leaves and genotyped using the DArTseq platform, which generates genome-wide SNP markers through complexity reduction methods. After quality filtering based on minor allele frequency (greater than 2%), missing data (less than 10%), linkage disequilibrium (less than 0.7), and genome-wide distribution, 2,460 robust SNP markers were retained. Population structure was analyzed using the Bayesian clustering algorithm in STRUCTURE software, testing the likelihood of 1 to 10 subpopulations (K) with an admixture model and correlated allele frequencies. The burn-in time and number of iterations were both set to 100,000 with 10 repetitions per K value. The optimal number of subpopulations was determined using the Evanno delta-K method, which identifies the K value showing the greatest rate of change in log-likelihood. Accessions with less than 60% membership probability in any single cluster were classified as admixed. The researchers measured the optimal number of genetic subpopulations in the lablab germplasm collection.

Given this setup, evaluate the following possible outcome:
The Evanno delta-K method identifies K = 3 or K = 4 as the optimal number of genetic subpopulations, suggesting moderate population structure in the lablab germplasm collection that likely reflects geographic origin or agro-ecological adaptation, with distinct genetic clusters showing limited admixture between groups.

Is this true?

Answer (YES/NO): YES